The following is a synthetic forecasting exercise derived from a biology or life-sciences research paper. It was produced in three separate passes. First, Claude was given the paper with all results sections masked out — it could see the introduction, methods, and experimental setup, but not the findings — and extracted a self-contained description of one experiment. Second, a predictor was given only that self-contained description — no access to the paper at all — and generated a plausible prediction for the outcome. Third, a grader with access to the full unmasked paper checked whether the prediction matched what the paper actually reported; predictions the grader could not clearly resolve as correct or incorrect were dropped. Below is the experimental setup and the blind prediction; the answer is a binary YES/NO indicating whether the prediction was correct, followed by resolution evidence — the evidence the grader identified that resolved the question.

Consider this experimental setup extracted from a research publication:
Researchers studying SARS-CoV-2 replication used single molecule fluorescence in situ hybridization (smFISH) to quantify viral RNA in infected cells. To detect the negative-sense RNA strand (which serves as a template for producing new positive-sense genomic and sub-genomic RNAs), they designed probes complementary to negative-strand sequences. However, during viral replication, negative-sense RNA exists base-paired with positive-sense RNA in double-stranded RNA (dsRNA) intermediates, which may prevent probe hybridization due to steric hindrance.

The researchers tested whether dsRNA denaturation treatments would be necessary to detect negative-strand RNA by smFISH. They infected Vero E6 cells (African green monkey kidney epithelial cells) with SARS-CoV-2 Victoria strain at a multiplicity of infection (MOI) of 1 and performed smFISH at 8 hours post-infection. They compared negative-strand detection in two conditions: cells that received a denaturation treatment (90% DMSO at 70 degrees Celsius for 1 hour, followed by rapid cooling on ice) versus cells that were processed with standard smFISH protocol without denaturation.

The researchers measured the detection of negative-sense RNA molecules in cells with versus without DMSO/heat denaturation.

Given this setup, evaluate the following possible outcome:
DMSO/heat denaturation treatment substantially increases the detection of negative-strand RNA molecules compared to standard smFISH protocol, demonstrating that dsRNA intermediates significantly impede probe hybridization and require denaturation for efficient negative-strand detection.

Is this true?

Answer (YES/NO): YES